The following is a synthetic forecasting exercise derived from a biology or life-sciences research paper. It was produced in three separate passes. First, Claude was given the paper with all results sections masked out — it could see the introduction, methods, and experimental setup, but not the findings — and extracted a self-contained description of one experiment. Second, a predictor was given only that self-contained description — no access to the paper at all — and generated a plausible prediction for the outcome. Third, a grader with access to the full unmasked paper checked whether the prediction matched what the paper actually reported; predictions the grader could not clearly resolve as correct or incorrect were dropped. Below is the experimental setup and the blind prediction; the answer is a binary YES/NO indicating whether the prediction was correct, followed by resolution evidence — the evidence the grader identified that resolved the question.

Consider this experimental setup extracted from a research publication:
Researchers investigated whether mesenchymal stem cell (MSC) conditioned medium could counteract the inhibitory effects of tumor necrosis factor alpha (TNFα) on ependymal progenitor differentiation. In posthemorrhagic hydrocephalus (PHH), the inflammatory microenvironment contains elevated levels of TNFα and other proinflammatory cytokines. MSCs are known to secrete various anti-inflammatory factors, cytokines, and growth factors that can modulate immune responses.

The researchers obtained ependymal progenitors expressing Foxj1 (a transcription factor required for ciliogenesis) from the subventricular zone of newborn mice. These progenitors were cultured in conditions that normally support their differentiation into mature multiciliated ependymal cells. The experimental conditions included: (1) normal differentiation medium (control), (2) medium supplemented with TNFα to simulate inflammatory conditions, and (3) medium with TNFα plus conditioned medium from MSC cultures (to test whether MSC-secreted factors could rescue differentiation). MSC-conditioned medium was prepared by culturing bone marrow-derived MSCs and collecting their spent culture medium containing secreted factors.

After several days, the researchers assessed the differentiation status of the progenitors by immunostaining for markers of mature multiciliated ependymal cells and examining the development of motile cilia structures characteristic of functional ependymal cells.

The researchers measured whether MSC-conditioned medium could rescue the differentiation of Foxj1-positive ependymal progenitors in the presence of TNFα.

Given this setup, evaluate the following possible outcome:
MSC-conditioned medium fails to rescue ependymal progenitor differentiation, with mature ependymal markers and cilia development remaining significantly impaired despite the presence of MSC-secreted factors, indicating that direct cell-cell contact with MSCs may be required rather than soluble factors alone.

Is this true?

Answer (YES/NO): NO